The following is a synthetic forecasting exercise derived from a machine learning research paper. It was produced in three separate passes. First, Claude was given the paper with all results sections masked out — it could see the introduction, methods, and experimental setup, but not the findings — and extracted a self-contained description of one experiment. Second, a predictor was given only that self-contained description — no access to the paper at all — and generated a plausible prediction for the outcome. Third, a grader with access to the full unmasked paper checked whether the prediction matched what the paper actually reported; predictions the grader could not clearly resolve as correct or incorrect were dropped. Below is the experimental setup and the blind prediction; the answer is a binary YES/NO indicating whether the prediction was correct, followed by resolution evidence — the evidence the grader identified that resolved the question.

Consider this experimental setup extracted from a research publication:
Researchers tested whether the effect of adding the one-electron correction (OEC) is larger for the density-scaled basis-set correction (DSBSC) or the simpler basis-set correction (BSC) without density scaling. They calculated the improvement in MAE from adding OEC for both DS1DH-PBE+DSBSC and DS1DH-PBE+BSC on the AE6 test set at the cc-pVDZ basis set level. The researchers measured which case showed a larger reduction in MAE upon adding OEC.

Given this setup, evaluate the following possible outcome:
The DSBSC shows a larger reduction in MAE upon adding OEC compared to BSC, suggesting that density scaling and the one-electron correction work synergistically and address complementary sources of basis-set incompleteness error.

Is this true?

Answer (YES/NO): NO